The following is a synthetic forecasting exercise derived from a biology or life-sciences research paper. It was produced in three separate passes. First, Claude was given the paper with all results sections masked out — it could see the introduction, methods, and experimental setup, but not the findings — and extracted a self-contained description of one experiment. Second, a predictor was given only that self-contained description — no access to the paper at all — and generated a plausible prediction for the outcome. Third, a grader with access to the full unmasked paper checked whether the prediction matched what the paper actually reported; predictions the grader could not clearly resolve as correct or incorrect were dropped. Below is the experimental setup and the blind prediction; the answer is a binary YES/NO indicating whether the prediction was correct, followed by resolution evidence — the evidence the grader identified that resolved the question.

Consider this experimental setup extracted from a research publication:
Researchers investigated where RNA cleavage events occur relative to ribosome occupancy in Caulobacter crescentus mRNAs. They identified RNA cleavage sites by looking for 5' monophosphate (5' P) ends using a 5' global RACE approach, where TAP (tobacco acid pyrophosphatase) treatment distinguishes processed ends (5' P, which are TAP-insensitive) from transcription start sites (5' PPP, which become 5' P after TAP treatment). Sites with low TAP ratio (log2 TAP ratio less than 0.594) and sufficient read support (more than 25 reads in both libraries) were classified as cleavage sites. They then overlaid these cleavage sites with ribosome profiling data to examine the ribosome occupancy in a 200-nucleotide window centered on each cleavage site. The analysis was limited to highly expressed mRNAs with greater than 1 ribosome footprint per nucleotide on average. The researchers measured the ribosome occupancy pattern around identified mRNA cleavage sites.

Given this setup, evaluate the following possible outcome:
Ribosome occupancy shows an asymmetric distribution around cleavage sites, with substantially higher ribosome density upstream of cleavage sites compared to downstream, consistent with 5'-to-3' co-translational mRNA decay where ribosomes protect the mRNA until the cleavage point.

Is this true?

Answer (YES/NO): NO